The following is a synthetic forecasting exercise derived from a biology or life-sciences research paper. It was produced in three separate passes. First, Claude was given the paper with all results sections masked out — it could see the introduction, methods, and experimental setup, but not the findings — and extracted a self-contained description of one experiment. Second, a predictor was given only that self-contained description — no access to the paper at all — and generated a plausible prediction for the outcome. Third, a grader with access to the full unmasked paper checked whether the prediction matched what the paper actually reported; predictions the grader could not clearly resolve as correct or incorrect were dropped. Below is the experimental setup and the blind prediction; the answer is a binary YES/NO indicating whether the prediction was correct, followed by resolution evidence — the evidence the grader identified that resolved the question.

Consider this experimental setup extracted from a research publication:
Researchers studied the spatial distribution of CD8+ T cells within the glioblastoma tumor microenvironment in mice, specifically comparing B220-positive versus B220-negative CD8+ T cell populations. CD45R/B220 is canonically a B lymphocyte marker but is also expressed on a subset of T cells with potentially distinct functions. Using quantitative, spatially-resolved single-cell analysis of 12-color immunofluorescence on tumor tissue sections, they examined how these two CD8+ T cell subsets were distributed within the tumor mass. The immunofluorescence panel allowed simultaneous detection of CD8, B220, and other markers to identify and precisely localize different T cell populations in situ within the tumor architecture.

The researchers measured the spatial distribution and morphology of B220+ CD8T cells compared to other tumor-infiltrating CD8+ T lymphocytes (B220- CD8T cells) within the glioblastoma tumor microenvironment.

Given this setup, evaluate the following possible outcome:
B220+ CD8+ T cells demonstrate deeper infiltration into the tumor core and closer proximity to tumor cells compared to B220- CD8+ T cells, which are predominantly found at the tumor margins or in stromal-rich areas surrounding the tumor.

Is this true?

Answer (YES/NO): YES